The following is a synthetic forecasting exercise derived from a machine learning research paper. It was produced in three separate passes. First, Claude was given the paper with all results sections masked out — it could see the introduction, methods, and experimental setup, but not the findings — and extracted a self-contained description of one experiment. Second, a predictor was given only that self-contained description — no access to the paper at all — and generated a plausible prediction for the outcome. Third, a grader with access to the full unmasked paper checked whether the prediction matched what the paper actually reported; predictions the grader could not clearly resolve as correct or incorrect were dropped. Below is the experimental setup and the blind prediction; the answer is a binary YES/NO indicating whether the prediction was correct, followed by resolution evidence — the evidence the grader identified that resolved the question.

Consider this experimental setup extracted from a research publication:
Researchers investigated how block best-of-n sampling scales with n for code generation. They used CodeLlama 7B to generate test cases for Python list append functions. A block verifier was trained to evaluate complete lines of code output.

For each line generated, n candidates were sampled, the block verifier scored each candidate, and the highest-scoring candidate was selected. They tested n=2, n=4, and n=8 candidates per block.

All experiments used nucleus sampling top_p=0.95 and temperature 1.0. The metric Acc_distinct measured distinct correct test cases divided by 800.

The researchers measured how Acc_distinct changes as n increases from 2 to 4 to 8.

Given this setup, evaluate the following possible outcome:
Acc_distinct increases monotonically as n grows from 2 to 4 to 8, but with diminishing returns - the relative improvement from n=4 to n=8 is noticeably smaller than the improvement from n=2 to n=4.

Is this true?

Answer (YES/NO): NO